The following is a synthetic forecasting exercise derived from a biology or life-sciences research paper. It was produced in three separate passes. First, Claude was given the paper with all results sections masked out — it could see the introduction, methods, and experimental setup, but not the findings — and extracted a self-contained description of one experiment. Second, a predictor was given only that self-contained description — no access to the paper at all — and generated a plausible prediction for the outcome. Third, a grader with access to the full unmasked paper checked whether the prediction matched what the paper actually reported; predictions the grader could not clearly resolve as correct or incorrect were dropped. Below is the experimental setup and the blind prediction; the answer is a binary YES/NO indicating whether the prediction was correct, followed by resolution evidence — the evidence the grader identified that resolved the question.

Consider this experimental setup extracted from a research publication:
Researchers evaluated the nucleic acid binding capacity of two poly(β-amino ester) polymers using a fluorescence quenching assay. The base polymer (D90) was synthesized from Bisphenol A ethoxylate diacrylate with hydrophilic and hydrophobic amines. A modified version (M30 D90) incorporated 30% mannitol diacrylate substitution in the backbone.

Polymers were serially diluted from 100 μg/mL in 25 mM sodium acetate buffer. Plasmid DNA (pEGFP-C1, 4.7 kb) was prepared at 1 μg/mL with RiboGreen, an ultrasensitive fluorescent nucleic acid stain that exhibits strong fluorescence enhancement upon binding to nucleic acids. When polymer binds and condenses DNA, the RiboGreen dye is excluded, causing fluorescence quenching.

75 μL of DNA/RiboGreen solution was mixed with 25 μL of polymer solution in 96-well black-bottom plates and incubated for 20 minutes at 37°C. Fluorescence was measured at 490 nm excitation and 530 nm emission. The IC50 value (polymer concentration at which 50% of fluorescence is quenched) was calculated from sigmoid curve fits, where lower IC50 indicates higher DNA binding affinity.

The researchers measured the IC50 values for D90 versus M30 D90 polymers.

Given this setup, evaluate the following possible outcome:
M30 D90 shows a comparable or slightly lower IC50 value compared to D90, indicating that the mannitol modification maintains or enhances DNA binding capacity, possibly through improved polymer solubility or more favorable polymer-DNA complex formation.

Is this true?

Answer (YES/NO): NO